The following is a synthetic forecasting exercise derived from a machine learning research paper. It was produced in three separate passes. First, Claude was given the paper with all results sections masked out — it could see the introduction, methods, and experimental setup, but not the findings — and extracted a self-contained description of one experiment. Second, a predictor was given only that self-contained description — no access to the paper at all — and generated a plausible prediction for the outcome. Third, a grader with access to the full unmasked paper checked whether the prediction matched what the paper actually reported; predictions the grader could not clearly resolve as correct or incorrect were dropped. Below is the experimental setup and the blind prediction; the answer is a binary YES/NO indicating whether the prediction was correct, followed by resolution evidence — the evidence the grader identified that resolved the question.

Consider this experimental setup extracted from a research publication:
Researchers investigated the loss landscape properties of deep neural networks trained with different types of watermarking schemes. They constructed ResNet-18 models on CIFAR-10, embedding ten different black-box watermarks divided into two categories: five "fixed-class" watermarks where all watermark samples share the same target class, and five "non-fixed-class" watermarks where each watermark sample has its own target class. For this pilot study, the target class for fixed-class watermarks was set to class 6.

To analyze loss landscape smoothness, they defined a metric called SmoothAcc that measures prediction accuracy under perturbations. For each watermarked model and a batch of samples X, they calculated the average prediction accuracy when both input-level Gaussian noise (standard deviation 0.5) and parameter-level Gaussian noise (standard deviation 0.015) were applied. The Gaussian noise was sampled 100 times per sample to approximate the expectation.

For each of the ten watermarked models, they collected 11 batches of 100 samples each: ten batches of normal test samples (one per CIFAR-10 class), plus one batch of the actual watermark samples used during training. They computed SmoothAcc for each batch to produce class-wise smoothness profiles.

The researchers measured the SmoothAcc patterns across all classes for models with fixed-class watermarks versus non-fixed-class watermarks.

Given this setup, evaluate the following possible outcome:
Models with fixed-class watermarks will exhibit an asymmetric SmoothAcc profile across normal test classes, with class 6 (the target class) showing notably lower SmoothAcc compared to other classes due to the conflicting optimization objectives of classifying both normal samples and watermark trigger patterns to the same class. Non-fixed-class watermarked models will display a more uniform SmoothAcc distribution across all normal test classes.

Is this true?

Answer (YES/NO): NO